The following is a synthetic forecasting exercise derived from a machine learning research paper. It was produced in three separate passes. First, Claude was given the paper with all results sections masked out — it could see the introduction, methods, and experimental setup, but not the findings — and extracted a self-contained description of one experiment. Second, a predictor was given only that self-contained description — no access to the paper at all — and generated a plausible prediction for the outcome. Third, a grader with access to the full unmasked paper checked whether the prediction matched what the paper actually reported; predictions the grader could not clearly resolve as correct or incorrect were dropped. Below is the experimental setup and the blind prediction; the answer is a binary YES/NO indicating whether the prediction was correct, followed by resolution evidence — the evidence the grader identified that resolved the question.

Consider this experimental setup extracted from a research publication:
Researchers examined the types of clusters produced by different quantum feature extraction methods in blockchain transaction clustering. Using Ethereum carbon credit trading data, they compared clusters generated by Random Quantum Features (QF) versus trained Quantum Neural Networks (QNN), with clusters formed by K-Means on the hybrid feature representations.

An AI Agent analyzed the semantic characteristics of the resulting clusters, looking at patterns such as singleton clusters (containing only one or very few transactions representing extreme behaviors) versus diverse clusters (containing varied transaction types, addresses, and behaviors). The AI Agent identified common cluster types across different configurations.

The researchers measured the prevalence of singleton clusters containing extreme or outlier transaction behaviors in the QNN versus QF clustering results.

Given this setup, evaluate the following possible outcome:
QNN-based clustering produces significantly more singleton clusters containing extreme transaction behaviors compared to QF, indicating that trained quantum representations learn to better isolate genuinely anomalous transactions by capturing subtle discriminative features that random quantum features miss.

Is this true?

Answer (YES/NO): YES